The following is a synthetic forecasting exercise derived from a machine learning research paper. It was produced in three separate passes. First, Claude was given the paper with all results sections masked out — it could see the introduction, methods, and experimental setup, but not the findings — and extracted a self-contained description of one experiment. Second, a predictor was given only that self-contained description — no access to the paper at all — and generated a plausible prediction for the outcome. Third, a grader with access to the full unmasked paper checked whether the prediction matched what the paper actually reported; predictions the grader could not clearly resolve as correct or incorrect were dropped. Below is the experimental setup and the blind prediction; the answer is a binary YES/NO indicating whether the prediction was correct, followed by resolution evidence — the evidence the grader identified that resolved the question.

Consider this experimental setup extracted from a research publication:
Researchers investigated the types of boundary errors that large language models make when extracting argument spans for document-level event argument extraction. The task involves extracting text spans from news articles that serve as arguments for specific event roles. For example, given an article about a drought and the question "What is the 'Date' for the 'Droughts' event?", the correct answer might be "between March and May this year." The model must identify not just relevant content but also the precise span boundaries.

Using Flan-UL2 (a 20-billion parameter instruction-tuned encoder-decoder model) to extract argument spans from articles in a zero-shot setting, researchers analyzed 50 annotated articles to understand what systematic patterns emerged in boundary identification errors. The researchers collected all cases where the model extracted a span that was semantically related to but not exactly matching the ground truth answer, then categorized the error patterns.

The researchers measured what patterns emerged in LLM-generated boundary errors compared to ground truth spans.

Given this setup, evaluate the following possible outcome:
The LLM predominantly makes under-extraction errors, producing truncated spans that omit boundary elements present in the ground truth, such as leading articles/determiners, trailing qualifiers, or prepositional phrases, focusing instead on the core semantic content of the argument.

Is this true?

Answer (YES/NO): YES